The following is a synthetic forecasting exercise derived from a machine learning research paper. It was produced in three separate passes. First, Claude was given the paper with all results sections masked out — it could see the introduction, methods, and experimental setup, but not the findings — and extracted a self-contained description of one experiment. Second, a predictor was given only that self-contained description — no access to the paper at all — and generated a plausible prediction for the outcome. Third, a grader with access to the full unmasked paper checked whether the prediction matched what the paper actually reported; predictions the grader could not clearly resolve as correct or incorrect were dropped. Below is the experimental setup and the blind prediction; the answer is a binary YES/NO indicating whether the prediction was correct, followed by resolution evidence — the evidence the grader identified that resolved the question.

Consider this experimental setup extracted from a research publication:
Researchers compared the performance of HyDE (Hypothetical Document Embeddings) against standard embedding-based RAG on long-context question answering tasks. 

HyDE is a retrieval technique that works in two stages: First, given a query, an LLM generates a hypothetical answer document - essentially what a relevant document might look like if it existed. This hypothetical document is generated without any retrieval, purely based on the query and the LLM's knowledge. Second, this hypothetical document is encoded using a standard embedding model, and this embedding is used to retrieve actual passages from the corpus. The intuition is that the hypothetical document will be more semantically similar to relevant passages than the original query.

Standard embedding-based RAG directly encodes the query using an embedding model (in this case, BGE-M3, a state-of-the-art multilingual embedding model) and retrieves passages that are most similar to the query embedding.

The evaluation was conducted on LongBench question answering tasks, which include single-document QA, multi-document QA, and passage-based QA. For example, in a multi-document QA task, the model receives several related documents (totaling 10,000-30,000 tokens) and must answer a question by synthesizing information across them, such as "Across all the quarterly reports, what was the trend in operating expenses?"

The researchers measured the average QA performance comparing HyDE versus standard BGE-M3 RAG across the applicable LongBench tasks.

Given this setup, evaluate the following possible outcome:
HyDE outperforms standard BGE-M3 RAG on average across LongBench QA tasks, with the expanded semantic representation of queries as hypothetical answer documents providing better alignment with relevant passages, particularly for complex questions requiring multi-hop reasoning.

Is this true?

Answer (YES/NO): NO